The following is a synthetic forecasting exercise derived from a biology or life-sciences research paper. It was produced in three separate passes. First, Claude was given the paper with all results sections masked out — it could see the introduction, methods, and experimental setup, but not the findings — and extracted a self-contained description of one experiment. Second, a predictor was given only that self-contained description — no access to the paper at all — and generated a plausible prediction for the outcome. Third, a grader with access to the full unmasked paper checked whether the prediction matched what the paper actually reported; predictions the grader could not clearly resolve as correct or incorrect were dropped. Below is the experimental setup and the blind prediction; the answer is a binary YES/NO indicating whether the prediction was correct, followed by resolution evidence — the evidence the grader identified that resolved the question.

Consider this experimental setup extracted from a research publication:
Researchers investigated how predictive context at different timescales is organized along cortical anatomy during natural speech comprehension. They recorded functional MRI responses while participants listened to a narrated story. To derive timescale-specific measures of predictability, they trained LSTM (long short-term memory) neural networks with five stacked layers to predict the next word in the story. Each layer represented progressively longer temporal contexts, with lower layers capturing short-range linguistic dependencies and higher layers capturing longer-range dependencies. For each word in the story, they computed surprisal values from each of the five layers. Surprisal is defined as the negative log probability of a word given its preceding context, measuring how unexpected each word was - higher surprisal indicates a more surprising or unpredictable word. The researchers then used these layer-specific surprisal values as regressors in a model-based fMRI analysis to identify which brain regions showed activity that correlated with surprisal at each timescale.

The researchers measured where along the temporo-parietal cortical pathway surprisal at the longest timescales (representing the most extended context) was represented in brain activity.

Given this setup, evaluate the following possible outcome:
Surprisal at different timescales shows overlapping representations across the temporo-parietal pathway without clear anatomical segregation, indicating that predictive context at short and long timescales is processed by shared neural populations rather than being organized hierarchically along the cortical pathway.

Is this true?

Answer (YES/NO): NO